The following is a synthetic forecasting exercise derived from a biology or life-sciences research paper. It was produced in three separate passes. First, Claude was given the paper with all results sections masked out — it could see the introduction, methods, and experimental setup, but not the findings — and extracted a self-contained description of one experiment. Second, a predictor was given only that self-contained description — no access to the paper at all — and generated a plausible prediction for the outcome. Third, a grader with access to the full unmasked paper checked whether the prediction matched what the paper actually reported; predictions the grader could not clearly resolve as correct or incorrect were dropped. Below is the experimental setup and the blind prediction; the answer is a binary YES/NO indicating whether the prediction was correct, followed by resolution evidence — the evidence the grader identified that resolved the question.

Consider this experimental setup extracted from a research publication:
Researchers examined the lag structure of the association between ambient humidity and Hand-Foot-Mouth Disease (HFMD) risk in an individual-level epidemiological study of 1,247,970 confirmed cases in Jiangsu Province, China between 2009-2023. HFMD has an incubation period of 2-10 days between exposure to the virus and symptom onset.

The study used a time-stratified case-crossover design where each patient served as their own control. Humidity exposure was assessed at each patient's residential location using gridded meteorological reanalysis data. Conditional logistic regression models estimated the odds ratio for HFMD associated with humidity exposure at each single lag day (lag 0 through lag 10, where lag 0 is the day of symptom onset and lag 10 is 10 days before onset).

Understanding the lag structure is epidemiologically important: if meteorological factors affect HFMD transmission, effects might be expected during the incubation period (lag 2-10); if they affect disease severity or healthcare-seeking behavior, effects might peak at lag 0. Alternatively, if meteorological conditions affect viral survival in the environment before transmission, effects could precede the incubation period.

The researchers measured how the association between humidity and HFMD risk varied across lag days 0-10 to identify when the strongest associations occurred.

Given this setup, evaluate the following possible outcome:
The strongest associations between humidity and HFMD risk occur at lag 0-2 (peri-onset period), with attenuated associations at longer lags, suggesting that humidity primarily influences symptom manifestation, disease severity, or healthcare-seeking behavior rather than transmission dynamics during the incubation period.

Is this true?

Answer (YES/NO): NO